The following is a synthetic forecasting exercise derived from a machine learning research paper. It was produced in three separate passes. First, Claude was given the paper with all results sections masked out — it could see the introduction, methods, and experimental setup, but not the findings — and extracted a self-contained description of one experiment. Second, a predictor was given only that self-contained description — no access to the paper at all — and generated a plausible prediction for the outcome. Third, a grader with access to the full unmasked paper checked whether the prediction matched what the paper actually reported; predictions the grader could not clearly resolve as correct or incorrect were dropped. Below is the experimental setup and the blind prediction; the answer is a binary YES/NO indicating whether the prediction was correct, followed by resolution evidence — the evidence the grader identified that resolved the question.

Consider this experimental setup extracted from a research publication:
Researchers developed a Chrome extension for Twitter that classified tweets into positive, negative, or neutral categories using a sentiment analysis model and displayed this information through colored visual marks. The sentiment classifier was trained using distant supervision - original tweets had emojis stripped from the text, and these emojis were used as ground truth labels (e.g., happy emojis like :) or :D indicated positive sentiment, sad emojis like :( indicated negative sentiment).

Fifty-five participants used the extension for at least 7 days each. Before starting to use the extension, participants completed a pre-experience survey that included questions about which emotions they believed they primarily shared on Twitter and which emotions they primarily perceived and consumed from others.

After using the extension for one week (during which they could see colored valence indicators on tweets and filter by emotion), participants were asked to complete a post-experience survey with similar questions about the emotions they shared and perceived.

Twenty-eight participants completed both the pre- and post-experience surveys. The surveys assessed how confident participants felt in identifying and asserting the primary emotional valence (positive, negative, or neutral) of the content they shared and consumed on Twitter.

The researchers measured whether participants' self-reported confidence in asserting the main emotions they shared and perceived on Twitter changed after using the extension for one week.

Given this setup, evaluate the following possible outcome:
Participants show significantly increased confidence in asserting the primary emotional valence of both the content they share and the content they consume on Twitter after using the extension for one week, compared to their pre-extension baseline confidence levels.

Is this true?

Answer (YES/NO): YES